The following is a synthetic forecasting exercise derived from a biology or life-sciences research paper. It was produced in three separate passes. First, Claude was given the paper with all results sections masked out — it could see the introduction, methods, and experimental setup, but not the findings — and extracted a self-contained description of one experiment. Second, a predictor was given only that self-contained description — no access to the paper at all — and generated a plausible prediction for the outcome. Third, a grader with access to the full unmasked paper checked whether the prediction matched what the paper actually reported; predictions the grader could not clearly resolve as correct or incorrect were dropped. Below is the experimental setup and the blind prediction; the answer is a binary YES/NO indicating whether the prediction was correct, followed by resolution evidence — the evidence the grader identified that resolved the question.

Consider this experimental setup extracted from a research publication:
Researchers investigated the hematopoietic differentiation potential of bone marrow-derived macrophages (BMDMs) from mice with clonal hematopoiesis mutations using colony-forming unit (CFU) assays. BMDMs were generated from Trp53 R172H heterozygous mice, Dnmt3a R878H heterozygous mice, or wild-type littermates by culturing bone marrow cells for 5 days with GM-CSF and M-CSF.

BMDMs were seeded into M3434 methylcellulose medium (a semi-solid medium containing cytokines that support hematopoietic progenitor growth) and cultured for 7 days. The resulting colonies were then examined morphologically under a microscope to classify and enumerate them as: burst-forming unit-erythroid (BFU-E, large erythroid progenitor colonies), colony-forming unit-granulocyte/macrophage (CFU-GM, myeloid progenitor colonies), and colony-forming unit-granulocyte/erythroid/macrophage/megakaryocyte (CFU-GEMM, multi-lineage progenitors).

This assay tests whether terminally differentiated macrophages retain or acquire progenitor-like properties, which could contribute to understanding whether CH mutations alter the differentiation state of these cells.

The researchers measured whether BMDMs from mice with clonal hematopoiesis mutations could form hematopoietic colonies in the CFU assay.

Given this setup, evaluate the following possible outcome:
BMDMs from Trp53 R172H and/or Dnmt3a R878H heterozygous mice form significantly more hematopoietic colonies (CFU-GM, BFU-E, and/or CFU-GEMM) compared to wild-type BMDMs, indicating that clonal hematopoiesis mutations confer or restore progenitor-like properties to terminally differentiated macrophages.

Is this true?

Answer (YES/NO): NO